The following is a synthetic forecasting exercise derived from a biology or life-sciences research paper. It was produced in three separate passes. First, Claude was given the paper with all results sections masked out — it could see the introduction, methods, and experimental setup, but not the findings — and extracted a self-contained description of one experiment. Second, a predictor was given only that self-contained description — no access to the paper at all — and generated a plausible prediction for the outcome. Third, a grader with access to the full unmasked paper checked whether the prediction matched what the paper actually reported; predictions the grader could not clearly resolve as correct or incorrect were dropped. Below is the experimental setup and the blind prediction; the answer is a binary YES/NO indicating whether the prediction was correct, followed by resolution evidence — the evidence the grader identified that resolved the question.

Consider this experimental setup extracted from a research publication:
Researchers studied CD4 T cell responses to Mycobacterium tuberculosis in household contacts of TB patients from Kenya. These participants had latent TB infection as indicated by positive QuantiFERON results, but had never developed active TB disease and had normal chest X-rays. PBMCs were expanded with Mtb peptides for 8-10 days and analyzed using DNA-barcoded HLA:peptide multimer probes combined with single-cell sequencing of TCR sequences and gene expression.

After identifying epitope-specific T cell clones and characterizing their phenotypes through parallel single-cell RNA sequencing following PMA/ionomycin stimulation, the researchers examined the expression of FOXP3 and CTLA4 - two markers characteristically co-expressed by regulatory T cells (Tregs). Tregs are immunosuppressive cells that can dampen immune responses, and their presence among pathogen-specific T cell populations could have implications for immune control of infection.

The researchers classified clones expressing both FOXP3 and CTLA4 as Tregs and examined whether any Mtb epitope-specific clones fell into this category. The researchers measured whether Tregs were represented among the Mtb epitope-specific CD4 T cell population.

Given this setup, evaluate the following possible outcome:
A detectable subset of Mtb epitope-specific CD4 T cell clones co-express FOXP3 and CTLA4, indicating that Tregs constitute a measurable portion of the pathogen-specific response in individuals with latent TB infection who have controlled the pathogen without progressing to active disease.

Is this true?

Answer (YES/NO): YES